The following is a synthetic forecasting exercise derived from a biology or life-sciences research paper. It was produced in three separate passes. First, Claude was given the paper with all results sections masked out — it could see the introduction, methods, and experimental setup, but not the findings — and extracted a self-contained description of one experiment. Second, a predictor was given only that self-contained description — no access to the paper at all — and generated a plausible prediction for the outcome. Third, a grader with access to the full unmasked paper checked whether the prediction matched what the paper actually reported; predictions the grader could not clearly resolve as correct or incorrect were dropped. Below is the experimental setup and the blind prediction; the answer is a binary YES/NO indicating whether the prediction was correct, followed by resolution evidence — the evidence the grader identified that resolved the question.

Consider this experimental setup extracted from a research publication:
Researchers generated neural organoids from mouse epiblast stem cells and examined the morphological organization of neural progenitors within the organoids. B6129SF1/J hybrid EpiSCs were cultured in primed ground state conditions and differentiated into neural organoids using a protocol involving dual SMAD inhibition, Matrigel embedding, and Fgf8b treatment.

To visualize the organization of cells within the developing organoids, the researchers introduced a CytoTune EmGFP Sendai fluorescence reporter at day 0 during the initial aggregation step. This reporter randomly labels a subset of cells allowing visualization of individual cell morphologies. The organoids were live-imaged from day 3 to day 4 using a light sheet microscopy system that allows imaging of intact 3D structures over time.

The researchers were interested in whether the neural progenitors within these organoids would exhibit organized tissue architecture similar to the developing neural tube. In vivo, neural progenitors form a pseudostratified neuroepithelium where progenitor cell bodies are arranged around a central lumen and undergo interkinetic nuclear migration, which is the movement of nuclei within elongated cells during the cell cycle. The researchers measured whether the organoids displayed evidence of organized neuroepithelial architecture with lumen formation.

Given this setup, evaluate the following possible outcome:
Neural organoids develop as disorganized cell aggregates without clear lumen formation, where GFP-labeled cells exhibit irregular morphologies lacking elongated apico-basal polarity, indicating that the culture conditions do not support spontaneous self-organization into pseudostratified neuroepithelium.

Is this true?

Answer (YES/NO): NO